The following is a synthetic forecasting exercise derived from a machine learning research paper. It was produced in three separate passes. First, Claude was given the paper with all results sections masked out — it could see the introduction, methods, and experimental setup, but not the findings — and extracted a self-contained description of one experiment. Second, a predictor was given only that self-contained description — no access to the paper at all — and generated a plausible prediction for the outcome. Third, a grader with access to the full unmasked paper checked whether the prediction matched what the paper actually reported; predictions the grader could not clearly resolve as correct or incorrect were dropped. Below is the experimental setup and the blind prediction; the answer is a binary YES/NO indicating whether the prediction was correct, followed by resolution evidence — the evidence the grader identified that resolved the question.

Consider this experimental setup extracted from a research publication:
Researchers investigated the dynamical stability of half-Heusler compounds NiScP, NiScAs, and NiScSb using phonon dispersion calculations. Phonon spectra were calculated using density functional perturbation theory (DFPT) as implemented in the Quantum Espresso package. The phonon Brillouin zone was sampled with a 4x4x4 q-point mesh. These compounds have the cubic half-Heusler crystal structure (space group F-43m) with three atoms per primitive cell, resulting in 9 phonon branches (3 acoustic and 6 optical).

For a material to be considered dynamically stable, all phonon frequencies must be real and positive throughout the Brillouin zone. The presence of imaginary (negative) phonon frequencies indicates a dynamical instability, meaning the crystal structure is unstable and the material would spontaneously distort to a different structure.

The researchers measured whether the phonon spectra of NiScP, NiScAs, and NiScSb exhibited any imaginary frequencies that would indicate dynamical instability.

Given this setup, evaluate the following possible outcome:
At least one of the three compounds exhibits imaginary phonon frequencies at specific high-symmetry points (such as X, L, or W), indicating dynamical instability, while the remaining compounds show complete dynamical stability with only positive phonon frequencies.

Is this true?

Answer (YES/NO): NO